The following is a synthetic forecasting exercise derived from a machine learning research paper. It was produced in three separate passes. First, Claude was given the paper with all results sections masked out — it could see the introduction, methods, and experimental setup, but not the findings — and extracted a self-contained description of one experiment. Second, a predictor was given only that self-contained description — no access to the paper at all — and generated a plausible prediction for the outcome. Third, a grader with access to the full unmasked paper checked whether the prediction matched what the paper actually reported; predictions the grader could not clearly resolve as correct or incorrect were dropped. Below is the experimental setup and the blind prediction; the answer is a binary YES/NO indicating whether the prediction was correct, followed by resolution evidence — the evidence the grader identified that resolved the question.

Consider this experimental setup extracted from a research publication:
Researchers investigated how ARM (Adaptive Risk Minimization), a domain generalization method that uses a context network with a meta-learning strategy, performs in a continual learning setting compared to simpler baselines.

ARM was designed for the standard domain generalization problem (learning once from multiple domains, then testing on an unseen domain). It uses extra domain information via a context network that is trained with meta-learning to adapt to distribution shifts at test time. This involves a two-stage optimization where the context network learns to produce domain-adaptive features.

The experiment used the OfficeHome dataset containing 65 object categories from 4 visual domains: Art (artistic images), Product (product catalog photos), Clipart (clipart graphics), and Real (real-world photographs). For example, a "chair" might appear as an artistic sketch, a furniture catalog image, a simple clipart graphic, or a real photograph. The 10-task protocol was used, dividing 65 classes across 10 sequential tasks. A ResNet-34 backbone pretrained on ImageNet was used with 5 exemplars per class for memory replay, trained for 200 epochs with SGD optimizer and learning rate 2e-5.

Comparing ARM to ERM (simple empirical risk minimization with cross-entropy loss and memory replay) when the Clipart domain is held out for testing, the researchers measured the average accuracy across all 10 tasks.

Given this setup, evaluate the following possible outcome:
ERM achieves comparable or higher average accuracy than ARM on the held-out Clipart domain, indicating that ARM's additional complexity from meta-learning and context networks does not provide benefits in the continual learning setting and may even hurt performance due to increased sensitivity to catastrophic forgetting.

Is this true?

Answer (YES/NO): YES